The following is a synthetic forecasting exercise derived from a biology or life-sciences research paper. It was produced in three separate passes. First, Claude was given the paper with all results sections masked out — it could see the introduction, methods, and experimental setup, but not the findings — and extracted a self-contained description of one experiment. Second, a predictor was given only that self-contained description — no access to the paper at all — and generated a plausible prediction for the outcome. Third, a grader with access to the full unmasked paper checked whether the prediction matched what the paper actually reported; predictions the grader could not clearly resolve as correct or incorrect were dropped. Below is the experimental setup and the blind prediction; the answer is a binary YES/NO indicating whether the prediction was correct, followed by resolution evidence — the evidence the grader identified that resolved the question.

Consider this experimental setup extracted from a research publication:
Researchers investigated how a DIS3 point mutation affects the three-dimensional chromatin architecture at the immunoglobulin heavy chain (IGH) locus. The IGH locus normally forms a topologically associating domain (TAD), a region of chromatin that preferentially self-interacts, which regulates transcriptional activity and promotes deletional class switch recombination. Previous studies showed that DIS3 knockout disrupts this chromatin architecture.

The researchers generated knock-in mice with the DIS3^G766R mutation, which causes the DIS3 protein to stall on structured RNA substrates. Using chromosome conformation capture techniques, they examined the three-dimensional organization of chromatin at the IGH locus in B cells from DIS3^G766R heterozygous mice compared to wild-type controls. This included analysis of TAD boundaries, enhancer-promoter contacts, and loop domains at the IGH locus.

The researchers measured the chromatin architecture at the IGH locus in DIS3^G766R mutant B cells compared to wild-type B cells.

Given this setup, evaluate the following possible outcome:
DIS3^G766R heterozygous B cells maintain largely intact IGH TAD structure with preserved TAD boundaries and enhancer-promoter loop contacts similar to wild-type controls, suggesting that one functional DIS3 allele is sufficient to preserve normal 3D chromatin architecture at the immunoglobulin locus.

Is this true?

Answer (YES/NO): YES